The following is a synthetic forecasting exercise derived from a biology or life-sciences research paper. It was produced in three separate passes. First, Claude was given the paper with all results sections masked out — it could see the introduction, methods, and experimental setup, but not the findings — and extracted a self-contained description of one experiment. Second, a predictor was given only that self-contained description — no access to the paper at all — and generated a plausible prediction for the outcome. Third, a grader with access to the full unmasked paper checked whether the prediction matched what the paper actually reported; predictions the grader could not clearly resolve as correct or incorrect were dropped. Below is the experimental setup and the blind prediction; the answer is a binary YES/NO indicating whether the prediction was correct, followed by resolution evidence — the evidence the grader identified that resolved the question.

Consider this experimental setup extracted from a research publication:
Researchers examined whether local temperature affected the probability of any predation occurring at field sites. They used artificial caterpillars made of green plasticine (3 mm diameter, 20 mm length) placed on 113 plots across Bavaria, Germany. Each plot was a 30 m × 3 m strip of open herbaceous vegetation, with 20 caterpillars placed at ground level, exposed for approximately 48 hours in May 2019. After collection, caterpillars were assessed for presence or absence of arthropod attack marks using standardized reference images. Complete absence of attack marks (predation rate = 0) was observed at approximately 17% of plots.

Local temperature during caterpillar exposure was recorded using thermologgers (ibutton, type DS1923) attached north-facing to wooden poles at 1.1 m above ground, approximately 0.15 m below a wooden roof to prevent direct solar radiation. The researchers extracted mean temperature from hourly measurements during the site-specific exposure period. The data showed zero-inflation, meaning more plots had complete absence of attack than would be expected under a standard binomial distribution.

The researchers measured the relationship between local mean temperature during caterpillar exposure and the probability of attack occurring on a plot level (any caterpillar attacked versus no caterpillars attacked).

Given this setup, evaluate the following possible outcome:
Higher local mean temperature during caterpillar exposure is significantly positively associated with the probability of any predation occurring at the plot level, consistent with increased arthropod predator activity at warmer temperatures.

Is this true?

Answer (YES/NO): YES